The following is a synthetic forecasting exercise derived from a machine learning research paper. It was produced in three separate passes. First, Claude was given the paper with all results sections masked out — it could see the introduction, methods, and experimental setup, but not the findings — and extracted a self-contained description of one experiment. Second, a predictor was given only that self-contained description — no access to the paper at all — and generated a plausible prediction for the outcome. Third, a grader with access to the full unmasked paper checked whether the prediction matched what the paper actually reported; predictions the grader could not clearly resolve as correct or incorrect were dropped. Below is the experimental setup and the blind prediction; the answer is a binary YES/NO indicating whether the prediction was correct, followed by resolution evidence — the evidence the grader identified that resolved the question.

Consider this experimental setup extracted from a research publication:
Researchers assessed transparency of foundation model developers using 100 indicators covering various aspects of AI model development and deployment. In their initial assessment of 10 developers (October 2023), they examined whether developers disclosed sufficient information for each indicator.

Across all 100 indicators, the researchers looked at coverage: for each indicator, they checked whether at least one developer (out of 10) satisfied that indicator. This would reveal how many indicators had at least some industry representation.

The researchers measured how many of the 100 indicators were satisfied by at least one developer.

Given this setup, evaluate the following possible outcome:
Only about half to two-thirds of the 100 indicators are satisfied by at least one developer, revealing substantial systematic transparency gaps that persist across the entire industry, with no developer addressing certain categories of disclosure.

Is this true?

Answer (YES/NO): NO